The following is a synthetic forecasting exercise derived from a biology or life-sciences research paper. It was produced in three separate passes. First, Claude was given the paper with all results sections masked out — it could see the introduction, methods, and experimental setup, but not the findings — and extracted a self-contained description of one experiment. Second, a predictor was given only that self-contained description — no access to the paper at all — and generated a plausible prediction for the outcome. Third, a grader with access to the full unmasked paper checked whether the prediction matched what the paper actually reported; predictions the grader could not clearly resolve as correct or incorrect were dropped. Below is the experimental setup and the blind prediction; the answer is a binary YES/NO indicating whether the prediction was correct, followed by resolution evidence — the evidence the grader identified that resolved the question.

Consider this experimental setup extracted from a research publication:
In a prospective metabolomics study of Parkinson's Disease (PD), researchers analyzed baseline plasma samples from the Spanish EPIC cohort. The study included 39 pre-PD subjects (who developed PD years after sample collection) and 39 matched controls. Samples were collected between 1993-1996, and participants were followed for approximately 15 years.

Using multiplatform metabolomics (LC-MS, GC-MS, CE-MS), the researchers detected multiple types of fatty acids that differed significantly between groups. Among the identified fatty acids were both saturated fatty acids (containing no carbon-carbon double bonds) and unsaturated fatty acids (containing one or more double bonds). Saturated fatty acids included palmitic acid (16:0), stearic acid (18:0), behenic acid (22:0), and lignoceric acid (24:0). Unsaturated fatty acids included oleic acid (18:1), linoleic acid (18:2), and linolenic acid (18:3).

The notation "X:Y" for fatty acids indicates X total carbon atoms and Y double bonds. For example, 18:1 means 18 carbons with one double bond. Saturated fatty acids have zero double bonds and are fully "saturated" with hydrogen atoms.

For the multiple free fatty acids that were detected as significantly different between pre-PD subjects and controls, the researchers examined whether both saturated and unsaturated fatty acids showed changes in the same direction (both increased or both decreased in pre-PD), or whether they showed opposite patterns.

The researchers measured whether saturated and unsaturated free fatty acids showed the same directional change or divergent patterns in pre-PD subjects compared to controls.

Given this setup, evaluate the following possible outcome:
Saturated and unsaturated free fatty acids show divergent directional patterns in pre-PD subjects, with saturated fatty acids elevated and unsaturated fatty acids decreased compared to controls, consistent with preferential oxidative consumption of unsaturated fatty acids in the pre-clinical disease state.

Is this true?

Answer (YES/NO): NO